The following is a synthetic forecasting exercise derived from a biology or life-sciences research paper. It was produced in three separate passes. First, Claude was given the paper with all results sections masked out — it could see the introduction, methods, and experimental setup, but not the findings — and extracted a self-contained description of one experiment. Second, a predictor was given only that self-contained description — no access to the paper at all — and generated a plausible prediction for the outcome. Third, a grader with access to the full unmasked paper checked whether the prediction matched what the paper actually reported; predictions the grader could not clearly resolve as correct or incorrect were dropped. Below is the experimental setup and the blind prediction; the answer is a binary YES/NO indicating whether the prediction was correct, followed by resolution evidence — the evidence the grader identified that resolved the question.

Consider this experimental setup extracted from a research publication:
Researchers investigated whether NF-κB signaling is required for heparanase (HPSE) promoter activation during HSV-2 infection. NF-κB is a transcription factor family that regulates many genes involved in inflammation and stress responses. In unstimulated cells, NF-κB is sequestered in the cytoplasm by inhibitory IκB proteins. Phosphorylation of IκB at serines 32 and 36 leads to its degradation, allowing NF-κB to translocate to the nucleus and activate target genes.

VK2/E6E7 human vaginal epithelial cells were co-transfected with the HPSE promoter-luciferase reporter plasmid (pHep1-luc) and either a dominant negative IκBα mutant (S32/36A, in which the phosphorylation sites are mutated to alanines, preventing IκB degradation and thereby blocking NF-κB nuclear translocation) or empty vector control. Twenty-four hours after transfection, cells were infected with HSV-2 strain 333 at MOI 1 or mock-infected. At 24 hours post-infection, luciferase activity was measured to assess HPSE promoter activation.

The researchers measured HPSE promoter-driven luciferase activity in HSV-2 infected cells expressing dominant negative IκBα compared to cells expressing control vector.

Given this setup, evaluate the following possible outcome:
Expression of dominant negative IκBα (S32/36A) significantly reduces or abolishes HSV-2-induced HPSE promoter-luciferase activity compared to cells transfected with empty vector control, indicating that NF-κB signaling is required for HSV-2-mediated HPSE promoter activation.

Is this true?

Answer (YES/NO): YES